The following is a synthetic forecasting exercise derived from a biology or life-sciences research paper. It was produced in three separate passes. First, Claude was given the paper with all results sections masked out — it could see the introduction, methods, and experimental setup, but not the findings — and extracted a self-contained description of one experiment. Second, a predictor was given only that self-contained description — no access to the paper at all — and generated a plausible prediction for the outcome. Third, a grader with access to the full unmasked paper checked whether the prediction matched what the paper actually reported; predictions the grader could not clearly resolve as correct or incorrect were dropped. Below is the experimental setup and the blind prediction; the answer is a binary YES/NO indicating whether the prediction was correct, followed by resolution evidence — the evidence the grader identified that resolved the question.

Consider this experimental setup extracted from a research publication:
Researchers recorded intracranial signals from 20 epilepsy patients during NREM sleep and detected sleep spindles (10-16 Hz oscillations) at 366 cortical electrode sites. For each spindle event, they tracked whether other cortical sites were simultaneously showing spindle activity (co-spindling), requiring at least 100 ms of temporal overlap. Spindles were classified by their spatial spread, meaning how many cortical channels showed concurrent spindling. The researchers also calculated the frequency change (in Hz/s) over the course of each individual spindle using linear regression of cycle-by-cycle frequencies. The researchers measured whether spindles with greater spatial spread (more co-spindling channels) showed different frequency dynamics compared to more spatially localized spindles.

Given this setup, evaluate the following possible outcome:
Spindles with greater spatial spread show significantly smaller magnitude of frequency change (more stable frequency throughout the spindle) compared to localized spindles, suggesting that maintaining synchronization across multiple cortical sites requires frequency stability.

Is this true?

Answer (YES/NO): NO